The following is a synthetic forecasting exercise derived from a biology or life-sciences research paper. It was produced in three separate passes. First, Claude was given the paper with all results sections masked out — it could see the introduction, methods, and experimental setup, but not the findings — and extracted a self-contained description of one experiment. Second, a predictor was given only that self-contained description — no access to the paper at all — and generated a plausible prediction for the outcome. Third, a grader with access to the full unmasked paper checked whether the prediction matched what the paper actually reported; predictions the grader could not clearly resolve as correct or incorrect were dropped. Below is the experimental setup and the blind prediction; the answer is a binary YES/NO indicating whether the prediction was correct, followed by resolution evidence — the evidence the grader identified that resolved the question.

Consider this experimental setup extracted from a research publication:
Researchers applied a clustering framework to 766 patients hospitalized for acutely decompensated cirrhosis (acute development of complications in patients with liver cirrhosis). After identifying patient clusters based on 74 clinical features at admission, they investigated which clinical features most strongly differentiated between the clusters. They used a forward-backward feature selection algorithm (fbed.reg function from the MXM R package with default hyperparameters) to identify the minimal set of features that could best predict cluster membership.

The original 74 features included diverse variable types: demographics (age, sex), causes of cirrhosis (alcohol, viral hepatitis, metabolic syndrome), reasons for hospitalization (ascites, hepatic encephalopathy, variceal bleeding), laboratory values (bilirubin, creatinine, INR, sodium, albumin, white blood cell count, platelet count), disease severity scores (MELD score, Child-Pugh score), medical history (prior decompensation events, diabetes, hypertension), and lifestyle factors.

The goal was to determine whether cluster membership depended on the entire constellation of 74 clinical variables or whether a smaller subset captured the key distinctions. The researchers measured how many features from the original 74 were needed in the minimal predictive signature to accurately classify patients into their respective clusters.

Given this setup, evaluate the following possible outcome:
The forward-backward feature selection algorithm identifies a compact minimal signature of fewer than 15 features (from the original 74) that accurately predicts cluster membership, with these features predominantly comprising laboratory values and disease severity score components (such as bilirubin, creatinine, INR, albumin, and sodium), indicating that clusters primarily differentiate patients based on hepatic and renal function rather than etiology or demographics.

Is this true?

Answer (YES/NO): NO